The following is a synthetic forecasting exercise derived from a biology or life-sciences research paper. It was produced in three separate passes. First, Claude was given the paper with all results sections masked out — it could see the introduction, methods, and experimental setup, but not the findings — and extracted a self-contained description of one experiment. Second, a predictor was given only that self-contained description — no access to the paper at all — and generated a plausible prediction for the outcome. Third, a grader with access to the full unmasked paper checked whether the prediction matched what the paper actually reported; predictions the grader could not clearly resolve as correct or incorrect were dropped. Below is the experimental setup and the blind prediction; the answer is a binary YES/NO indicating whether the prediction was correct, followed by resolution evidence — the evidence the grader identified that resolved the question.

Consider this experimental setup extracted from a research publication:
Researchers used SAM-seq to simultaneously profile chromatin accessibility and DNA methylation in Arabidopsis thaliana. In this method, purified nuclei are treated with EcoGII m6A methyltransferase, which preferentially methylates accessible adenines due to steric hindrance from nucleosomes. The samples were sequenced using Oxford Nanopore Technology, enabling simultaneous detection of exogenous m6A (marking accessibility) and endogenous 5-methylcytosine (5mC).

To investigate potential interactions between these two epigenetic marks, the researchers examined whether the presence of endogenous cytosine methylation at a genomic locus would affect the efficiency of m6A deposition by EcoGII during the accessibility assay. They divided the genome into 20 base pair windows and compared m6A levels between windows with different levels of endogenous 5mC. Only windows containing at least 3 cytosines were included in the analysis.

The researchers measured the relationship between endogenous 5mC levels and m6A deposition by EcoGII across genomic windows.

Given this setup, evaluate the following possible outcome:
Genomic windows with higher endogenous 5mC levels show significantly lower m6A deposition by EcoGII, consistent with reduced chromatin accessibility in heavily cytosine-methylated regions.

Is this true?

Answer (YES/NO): NO